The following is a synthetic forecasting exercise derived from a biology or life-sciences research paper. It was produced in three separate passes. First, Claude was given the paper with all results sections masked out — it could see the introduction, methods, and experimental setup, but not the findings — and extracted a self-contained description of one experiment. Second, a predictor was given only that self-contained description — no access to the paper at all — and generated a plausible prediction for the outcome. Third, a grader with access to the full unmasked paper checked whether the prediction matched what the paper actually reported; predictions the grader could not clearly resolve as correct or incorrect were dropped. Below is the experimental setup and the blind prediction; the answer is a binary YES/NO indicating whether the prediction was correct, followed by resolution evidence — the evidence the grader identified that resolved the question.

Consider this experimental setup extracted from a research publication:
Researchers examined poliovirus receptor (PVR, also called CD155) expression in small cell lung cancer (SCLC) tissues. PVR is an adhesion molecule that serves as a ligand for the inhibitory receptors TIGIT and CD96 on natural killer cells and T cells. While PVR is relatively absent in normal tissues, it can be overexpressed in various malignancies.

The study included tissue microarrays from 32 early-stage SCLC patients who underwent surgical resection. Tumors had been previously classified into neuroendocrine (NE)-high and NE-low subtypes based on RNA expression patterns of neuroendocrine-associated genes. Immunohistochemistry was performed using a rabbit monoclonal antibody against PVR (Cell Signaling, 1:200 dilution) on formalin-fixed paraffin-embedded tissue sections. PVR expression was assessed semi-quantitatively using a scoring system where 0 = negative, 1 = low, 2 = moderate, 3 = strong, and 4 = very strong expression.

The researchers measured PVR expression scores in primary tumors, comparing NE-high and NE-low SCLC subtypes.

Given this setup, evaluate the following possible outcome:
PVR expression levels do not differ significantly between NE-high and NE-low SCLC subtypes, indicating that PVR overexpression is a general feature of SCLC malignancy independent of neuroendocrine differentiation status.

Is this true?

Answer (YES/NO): NO